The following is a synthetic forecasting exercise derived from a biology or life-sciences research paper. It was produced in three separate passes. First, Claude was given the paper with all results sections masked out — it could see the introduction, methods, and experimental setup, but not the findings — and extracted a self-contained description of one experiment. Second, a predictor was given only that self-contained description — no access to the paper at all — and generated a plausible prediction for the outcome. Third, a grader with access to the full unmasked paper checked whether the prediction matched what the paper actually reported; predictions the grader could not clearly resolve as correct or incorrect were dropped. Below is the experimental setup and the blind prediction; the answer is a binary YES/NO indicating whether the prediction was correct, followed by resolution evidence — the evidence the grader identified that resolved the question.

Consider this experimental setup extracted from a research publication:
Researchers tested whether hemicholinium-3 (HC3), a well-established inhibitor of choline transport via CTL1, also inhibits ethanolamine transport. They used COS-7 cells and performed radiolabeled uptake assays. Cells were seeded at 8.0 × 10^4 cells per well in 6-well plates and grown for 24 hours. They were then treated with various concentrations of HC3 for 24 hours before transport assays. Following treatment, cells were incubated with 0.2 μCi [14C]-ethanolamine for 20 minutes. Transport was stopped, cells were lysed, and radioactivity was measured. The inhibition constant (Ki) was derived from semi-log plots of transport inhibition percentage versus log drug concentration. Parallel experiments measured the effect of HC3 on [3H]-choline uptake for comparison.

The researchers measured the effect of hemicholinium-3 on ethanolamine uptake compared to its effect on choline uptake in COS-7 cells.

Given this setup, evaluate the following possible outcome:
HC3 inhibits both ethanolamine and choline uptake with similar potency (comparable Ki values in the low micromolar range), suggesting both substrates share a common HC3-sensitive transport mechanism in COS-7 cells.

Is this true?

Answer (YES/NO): YES